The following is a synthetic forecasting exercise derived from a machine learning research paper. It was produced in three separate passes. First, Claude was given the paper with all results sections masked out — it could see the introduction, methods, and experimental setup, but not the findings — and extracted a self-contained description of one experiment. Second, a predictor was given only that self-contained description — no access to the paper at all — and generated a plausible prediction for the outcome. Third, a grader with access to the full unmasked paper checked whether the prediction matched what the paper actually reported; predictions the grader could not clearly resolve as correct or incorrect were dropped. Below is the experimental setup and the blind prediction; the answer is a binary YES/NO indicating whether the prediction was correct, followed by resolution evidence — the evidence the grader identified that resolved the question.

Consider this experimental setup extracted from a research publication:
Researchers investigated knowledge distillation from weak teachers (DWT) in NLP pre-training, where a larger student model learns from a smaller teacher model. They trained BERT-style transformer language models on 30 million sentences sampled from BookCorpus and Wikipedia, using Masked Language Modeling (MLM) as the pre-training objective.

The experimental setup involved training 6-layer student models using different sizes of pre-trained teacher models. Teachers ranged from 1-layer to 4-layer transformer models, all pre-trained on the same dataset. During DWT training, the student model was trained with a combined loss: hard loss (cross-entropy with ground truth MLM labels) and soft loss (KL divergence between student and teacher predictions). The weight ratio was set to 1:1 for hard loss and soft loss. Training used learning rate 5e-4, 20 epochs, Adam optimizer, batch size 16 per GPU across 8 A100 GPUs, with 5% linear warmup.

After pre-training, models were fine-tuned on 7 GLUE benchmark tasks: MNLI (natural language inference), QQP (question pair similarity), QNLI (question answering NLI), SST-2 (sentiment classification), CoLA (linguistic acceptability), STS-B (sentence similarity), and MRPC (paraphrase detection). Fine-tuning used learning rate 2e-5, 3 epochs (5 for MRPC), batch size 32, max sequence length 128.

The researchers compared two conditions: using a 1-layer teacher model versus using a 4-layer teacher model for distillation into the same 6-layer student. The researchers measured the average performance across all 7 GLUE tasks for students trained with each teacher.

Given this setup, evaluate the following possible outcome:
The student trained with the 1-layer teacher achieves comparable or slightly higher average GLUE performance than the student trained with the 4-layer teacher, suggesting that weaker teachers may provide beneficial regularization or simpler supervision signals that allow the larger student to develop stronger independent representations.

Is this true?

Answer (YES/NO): NO